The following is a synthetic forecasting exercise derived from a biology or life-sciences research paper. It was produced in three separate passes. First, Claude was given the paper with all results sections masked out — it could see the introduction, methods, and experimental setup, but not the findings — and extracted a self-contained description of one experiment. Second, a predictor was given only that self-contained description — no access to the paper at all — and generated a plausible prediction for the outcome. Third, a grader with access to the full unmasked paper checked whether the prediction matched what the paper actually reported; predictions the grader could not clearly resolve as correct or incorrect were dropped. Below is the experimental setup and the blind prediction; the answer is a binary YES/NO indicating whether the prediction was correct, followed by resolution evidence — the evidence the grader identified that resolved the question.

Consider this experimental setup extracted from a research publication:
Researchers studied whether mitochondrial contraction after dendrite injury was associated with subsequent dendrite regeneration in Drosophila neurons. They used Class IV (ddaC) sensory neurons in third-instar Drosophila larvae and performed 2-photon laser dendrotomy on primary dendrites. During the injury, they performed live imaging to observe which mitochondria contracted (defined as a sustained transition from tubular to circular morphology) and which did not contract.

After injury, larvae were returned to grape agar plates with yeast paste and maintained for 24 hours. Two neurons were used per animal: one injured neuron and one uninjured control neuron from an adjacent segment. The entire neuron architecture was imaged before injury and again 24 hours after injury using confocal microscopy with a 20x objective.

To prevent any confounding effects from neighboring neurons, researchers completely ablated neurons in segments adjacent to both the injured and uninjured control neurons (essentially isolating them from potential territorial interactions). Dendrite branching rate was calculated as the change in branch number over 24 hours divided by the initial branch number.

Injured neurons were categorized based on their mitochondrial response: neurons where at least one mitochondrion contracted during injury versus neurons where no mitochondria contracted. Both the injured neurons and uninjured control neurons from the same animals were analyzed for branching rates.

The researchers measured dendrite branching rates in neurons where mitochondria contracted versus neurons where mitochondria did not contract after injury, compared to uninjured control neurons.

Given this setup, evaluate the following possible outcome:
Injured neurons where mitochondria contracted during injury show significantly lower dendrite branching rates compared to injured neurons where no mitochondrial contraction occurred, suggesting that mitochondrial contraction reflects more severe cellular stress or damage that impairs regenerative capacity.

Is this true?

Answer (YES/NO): NO